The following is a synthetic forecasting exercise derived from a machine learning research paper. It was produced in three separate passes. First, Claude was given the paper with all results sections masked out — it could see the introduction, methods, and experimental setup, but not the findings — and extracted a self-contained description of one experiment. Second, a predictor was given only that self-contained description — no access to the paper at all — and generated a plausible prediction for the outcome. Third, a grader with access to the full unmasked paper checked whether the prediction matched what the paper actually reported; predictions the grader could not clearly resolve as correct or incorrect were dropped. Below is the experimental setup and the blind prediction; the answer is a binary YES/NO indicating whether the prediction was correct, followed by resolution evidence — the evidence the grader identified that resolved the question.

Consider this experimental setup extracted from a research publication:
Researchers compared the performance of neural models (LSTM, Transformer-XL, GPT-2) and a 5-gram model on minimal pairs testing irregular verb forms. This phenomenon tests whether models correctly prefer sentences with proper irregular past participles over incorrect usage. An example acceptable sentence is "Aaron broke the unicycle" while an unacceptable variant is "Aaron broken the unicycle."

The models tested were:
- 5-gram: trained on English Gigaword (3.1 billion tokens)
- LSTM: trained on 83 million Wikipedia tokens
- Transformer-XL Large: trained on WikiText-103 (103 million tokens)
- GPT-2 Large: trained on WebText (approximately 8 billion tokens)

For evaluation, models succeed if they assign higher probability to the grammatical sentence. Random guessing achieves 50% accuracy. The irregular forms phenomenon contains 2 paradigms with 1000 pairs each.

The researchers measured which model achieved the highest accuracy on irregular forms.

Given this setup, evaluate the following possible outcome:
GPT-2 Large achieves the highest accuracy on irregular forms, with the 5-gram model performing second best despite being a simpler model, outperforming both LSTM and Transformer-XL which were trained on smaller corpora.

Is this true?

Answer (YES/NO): NO